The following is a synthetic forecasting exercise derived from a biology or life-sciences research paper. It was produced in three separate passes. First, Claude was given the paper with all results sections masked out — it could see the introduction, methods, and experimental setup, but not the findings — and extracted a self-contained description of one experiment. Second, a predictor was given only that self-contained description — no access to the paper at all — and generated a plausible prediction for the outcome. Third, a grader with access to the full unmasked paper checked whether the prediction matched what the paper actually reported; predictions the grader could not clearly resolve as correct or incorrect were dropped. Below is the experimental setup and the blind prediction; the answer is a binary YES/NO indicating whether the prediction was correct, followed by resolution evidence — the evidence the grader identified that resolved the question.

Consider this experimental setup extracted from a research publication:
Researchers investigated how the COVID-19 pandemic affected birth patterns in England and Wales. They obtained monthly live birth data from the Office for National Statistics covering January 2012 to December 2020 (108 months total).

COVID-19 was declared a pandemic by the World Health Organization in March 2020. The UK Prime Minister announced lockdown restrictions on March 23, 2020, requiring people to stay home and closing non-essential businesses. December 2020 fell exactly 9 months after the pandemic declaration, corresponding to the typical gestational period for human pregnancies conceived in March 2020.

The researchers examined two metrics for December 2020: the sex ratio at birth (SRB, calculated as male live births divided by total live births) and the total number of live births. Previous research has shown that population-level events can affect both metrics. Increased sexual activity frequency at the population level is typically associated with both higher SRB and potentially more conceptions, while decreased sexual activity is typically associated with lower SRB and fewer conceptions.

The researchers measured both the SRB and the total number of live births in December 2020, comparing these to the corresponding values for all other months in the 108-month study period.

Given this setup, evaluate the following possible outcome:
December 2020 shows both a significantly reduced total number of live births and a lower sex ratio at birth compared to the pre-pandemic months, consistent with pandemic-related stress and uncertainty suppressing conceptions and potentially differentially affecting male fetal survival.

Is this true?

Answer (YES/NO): NO